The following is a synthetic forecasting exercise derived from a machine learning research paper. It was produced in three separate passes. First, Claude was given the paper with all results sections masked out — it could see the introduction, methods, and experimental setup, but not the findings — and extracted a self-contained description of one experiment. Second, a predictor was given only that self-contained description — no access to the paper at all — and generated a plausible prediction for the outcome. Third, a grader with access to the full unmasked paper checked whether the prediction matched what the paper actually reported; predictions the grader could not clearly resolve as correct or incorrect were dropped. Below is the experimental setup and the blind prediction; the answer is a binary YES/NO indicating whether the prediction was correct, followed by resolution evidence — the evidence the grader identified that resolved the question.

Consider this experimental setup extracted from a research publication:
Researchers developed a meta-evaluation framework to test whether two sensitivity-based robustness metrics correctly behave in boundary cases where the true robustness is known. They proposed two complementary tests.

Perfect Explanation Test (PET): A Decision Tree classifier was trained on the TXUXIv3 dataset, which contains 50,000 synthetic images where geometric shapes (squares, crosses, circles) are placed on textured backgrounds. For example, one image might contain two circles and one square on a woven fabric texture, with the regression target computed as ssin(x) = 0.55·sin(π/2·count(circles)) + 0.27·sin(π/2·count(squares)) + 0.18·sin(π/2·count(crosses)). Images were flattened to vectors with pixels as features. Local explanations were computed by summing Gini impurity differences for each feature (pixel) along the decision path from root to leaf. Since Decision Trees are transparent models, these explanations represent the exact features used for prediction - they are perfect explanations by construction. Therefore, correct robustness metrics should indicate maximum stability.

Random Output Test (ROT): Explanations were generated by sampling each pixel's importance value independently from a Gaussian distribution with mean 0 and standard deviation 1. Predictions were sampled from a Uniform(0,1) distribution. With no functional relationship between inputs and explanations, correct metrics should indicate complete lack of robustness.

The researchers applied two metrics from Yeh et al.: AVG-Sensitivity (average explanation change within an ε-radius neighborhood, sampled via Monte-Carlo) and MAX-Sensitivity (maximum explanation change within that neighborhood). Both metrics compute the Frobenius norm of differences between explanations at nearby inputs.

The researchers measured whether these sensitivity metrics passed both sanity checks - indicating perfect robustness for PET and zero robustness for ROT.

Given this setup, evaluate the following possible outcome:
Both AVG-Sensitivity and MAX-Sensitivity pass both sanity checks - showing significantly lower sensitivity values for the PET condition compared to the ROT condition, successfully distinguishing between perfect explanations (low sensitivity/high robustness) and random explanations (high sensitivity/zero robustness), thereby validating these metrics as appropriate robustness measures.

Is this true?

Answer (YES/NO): NO